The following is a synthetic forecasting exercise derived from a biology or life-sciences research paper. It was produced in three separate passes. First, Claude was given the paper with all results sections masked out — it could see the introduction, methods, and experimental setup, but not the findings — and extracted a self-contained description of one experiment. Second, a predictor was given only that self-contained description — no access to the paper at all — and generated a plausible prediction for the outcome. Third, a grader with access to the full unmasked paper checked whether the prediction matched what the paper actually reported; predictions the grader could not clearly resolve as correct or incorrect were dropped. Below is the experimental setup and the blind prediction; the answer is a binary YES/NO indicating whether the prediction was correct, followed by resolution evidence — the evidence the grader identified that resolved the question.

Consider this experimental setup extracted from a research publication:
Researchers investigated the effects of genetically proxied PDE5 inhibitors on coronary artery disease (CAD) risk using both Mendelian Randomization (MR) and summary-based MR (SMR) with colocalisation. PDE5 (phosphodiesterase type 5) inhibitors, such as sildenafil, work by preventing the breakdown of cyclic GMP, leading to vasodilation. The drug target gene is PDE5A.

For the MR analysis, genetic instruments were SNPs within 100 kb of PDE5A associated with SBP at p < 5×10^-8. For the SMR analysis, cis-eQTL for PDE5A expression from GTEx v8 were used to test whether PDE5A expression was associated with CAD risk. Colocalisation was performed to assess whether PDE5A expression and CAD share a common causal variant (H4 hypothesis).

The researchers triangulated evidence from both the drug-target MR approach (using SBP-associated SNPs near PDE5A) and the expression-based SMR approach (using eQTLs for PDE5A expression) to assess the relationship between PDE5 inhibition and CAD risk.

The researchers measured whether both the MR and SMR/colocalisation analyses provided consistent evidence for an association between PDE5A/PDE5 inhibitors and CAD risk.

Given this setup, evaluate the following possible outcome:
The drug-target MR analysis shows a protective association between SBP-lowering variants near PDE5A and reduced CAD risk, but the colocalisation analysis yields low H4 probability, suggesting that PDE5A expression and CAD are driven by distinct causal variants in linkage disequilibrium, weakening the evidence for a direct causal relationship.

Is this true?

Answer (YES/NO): YES